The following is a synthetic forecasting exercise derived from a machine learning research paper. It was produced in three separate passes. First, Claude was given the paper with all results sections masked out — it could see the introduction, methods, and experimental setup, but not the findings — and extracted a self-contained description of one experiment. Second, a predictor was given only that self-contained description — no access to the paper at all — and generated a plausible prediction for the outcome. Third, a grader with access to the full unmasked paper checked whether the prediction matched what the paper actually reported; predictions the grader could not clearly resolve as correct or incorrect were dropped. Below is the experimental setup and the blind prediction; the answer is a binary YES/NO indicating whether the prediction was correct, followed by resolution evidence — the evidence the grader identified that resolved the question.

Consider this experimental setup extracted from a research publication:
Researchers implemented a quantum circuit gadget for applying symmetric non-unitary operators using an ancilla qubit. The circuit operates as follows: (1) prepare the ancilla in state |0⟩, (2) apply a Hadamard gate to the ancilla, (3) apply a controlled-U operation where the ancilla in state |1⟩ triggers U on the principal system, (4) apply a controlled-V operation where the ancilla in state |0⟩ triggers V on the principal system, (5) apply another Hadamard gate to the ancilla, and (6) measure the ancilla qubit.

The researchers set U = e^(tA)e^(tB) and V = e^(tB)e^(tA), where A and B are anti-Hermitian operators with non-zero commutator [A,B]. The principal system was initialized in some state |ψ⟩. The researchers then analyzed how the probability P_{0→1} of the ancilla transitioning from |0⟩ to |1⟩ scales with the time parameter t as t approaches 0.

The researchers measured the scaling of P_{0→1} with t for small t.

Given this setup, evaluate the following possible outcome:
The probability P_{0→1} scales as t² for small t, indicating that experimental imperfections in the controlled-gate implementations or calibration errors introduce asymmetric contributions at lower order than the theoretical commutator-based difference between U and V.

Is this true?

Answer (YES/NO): NO